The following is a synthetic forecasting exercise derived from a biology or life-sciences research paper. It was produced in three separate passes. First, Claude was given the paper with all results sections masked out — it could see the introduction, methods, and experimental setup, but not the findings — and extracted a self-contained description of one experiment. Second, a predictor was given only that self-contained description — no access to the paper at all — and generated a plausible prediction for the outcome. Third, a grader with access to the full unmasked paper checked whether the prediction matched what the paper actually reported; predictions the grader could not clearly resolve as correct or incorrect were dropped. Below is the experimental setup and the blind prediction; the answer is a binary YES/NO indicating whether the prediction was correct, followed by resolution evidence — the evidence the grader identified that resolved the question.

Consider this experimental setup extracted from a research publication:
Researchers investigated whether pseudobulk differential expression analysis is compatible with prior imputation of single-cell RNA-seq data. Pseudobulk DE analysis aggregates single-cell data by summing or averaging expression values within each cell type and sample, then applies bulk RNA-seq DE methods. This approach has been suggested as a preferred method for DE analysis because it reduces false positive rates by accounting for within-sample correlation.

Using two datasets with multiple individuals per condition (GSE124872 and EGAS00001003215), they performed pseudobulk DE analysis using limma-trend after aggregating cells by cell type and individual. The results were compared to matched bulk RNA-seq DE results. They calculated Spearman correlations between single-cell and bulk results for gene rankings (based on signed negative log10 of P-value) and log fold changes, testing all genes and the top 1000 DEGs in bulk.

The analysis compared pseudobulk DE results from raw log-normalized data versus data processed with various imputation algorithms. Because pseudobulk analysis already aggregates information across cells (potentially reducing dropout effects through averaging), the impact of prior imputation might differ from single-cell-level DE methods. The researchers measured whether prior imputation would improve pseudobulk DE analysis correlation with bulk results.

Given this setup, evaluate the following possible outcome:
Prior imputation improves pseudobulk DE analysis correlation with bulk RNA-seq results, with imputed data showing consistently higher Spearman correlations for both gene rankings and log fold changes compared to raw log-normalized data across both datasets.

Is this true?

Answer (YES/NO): NO